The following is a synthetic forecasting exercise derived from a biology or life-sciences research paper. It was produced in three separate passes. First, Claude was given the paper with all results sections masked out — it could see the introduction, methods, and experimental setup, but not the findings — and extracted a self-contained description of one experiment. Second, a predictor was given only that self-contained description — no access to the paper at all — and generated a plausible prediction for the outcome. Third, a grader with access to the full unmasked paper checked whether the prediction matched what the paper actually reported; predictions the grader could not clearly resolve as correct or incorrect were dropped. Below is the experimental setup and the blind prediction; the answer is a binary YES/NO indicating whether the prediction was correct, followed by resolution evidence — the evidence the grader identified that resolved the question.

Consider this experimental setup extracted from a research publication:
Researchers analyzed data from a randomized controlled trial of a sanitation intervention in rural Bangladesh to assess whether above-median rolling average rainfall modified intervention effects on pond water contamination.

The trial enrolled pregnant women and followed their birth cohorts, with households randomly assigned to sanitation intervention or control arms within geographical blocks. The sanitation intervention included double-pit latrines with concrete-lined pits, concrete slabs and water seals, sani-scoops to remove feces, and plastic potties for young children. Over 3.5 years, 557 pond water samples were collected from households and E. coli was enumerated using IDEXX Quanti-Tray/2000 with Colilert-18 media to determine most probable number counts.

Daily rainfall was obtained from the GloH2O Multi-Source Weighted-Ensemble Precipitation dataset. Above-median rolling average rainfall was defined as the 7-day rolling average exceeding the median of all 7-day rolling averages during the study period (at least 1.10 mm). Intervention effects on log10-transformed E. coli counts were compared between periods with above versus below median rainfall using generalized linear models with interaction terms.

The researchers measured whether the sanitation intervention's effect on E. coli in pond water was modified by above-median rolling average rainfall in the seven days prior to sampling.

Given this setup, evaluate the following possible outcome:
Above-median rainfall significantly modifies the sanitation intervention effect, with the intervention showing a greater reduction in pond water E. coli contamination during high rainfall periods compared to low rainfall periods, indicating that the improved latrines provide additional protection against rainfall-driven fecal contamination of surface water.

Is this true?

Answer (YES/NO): YES